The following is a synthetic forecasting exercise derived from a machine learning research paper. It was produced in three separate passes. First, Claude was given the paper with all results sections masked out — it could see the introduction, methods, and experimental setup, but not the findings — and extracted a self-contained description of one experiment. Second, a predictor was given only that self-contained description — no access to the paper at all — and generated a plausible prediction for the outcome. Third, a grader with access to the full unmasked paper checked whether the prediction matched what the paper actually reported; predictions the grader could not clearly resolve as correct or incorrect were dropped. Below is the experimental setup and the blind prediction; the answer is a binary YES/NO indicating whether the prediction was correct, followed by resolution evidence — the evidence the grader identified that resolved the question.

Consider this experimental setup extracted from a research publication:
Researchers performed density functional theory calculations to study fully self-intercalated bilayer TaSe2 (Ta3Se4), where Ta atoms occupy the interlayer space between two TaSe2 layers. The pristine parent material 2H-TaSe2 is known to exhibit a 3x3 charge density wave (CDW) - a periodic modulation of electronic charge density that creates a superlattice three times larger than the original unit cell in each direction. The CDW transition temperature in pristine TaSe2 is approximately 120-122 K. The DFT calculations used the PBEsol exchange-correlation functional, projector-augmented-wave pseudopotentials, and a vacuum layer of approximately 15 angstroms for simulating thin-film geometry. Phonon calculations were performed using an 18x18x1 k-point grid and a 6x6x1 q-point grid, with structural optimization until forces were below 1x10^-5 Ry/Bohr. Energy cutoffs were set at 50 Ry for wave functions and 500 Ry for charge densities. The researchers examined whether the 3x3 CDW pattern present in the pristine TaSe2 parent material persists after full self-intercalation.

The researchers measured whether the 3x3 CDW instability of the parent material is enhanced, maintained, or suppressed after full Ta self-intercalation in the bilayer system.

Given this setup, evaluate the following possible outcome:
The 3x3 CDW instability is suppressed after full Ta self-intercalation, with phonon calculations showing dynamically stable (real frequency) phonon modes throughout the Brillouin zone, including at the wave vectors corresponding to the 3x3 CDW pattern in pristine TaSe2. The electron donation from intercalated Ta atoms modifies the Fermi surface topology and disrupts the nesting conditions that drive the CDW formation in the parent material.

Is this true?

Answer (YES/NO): NO